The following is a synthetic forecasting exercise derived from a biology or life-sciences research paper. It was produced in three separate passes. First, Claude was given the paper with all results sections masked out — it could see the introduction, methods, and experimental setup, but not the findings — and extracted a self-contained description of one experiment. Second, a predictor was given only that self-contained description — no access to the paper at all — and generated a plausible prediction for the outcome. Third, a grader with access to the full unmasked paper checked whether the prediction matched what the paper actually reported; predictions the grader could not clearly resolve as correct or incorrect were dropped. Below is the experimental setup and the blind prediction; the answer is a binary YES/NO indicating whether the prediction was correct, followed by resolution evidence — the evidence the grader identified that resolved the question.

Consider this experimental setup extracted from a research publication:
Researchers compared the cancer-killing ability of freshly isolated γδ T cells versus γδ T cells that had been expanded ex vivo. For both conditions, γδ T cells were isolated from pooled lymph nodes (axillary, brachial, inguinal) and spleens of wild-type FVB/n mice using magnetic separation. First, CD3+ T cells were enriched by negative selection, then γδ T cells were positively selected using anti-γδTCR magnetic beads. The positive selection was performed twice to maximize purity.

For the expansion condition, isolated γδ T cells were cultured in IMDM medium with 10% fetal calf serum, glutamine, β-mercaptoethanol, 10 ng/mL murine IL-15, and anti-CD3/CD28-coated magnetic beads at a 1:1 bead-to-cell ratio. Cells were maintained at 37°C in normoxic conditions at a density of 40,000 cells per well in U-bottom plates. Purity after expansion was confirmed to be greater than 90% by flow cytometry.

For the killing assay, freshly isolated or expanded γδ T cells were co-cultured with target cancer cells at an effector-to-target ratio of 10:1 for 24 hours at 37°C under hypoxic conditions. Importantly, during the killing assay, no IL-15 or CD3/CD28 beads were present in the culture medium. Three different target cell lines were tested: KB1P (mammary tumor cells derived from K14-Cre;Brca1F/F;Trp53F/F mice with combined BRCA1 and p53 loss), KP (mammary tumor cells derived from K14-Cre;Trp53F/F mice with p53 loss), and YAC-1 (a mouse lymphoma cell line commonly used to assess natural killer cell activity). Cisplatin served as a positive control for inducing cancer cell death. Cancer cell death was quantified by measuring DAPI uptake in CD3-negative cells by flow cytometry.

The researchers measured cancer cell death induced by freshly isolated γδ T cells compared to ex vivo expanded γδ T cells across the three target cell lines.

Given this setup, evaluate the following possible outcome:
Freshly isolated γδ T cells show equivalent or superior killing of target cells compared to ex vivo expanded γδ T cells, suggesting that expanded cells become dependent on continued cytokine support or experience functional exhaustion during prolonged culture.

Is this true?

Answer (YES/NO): NO